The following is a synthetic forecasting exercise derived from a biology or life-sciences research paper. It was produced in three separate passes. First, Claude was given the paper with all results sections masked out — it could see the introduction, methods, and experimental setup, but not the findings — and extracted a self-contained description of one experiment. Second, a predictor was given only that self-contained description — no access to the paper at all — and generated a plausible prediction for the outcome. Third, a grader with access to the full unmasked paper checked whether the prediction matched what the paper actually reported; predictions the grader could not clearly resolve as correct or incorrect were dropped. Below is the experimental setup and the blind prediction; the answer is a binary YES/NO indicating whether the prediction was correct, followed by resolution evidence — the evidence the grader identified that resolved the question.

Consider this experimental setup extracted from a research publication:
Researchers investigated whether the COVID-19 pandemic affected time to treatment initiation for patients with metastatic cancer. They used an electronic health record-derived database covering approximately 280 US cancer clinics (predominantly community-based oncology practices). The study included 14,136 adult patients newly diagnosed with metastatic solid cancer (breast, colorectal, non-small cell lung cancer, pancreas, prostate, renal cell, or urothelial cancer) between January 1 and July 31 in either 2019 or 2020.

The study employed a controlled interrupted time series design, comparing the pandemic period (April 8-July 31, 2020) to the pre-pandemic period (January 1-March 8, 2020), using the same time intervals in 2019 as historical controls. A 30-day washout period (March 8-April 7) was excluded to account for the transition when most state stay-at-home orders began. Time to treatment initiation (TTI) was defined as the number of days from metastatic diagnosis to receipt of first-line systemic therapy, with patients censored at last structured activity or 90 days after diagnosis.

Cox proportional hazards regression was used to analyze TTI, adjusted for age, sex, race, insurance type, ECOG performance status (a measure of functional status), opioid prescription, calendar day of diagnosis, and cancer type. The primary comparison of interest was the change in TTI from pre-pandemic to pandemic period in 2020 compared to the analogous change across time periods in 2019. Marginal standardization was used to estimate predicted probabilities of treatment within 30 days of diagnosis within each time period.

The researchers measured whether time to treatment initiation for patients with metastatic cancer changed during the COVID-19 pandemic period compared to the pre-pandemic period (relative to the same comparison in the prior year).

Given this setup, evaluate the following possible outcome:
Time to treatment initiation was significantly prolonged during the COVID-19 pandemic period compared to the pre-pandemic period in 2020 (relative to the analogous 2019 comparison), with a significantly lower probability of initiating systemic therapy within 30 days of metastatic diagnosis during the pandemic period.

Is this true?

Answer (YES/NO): NO